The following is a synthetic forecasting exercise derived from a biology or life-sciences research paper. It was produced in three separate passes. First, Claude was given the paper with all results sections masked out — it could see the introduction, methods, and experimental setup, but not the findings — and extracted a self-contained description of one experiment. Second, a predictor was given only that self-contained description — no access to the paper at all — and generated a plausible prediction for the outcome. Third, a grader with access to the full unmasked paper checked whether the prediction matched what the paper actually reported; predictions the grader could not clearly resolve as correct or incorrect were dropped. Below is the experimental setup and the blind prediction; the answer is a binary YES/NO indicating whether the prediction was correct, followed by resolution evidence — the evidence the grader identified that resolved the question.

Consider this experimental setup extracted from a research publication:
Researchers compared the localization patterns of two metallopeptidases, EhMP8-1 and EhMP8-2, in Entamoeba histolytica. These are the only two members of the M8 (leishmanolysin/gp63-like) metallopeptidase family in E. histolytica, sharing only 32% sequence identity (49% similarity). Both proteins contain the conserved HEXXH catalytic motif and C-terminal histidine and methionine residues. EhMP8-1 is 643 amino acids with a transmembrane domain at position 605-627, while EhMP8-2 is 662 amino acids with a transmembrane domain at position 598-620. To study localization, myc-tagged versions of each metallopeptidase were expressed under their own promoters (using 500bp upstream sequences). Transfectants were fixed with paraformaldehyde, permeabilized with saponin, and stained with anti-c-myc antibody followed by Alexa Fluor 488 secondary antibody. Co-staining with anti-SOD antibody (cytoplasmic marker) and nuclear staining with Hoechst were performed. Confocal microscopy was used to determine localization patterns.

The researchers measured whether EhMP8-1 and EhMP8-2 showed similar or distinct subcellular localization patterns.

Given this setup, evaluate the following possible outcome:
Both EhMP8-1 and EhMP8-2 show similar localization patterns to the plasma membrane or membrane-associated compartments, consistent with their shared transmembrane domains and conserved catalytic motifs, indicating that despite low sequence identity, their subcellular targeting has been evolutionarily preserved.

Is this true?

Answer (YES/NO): NO